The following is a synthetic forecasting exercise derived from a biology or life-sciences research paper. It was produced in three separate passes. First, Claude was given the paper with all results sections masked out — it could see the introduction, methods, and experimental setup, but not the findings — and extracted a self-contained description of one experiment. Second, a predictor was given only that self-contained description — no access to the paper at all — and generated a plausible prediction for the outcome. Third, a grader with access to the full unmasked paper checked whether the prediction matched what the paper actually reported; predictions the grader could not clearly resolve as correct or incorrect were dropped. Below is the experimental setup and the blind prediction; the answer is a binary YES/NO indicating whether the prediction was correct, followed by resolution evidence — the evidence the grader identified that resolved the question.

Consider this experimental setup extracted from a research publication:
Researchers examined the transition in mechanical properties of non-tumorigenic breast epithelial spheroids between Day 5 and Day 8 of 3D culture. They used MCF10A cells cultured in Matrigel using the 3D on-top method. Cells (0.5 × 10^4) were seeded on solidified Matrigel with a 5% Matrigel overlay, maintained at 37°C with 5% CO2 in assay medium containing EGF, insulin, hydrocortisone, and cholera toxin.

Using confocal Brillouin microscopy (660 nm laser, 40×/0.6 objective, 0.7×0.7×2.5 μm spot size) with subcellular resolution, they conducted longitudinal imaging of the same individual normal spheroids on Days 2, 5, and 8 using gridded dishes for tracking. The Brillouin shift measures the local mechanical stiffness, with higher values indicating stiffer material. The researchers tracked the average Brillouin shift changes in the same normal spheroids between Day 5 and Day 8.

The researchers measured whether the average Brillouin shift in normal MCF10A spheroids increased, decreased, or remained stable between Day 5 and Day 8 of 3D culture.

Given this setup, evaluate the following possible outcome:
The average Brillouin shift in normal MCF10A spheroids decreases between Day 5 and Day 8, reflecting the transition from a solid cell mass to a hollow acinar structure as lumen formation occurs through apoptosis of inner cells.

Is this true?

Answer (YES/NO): NO